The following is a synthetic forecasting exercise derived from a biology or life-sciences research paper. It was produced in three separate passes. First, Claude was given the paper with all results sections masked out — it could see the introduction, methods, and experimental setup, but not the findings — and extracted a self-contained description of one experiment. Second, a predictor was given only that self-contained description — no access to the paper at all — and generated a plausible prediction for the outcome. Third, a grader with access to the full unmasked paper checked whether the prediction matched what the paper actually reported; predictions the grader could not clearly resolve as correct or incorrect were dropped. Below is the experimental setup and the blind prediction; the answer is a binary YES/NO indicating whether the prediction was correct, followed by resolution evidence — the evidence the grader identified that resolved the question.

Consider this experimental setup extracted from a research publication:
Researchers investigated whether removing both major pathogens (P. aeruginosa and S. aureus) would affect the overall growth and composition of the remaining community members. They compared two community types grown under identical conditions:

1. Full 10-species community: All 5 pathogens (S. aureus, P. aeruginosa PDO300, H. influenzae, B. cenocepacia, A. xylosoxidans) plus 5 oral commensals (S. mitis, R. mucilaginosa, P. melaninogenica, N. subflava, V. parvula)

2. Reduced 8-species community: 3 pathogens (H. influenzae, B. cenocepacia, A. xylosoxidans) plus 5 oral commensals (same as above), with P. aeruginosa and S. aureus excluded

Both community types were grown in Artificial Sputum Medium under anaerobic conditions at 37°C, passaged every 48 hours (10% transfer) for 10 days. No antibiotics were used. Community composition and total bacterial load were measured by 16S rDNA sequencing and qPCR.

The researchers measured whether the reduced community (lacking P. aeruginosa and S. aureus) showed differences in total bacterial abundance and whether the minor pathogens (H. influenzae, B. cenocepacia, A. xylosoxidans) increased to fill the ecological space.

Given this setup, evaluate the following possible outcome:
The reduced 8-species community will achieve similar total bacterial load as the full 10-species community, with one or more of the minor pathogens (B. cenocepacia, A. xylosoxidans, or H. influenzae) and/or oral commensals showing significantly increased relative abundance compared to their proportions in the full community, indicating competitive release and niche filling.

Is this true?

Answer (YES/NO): NO